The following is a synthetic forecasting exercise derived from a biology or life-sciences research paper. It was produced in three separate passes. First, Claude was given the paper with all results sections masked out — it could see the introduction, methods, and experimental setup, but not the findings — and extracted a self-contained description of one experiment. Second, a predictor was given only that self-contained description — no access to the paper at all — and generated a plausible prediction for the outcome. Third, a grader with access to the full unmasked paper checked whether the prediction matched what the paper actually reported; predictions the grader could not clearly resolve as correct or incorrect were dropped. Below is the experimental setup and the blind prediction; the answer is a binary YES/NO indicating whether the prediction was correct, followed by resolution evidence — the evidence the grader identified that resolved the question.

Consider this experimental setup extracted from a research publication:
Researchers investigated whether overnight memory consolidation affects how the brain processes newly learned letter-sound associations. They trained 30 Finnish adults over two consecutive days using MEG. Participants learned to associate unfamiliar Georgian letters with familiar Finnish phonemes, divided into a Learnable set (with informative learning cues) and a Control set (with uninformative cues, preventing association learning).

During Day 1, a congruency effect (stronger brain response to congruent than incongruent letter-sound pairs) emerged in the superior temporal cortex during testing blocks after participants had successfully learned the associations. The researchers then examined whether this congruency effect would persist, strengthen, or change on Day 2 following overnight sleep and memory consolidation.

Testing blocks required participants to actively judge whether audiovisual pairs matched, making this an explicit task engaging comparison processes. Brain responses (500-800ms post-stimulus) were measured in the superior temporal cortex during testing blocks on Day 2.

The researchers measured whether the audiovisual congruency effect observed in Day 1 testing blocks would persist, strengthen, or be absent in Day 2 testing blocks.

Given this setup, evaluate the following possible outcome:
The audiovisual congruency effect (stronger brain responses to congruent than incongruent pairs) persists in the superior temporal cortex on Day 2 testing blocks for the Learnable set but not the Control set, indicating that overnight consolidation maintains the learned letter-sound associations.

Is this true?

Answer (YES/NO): NO